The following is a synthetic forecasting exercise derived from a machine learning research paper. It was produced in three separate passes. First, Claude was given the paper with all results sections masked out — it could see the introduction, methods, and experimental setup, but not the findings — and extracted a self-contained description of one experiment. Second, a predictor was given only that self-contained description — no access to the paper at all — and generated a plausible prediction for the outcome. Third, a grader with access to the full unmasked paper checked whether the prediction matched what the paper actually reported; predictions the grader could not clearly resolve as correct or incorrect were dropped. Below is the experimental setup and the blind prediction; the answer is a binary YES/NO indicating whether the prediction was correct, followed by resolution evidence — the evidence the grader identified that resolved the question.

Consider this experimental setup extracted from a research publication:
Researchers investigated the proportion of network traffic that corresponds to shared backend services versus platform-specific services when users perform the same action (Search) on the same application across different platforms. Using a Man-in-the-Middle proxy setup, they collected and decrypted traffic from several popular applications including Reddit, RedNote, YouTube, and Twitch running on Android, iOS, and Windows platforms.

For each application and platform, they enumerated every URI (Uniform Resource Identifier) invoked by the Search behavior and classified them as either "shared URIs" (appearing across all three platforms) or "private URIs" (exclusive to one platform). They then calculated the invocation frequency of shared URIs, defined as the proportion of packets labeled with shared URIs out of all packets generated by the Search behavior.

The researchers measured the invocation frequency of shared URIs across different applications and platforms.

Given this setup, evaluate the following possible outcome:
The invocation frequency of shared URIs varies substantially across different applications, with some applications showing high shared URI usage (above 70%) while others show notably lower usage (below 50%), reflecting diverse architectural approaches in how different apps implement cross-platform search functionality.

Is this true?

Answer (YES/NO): YES